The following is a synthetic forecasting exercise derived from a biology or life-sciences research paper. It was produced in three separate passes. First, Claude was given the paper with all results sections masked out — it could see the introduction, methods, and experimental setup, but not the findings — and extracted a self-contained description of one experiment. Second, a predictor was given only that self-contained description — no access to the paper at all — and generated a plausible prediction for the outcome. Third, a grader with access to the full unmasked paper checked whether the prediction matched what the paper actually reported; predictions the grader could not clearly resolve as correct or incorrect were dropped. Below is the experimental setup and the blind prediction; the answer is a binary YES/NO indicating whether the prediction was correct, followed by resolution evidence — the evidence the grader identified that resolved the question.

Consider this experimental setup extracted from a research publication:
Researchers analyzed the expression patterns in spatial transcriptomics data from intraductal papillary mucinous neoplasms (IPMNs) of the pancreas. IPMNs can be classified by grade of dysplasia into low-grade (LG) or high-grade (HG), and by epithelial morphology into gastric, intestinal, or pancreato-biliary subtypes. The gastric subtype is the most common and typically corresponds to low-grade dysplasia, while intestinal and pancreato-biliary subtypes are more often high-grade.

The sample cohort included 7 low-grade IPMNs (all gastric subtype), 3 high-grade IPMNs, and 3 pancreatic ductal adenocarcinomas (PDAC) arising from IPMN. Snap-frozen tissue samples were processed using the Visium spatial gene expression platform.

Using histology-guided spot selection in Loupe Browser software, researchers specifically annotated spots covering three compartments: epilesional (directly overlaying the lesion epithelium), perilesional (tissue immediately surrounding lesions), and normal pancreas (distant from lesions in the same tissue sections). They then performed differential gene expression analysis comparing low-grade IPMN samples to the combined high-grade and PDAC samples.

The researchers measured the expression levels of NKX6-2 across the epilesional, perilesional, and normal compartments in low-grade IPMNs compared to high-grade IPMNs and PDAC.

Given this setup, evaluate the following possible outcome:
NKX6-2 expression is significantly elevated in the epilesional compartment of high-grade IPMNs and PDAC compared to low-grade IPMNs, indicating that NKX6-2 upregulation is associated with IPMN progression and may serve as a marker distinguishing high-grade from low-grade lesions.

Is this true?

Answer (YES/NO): NO